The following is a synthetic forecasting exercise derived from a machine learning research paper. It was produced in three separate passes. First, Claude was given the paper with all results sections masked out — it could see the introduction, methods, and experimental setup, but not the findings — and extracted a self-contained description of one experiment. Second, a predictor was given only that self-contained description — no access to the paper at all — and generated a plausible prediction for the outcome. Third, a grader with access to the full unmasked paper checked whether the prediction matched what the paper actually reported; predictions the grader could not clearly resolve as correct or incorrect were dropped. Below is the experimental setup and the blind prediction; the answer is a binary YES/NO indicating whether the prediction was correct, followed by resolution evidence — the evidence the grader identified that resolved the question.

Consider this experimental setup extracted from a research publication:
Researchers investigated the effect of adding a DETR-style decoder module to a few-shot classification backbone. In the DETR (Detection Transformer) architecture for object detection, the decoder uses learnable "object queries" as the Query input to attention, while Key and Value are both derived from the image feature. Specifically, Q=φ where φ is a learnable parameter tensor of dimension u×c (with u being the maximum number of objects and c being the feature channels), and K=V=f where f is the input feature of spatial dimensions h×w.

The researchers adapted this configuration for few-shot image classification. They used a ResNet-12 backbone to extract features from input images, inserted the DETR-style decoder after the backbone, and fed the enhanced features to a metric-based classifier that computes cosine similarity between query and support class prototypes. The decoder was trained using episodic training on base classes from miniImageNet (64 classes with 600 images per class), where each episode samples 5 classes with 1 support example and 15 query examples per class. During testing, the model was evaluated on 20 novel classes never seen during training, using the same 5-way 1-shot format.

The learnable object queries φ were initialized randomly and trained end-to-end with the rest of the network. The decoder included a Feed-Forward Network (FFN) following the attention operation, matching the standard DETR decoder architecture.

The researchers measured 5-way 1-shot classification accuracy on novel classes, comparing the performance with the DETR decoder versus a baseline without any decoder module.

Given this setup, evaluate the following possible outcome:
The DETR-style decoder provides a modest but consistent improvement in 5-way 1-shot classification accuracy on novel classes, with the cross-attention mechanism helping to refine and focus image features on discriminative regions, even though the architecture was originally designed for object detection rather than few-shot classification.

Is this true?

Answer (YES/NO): NO